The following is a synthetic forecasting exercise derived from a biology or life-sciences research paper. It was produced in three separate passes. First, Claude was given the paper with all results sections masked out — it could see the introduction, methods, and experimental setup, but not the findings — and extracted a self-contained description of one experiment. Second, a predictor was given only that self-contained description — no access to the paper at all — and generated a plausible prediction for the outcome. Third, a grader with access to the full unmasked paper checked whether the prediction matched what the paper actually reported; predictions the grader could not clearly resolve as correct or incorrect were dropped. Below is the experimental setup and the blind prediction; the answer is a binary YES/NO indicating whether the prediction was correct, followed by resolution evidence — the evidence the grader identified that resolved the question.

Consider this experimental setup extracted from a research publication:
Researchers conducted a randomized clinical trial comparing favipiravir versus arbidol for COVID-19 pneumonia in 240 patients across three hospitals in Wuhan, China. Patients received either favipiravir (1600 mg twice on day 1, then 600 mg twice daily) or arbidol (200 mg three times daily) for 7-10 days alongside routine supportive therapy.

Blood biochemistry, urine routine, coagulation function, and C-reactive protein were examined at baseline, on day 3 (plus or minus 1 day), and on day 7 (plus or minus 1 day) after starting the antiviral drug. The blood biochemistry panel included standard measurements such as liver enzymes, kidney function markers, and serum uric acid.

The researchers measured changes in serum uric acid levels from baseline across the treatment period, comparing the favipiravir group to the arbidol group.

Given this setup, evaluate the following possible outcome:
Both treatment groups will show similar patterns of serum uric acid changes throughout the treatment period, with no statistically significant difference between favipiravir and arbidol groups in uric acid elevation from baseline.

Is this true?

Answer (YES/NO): NO